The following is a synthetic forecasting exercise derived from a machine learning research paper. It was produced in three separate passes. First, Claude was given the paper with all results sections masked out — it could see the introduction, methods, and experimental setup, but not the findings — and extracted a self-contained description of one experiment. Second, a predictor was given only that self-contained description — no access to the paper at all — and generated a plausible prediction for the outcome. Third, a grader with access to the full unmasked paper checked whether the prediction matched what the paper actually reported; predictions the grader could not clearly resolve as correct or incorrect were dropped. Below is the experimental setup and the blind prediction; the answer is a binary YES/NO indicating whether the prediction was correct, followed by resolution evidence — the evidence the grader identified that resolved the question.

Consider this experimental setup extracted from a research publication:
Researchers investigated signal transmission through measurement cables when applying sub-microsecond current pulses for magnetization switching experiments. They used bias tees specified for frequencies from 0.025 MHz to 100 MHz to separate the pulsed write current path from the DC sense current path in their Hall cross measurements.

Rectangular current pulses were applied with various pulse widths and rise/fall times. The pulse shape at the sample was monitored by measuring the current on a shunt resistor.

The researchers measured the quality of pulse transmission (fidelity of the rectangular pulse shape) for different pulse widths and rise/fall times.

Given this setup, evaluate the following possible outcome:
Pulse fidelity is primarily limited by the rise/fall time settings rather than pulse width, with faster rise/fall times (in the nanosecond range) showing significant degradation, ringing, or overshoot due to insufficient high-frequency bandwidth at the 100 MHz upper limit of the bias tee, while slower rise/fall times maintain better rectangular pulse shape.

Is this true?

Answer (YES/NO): NO